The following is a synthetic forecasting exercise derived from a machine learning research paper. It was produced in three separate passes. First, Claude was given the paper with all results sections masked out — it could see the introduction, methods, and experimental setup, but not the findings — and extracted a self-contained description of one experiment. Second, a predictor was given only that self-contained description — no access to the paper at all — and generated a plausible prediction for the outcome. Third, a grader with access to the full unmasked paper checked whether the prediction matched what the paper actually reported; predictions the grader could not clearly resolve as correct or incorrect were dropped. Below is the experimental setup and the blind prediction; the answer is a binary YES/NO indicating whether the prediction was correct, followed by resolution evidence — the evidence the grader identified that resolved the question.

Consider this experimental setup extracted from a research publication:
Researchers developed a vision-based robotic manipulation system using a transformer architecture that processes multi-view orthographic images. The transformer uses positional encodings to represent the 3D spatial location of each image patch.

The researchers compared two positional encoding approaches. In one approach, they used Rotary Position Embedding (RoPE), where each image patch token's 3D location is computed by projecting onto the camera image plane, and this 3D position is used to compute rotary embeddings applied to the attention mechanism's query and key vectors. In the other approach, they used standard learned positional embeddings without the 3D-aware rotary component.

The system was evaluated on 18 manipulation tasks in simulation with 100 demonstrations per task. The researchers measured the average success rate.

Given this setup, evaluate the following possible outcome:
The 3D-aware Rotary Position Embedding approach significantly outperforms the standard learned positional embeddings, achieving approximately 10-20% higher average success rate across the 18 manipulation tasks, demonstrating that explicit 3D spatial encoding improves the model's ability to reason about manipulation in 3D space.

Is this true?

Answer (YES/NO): NO